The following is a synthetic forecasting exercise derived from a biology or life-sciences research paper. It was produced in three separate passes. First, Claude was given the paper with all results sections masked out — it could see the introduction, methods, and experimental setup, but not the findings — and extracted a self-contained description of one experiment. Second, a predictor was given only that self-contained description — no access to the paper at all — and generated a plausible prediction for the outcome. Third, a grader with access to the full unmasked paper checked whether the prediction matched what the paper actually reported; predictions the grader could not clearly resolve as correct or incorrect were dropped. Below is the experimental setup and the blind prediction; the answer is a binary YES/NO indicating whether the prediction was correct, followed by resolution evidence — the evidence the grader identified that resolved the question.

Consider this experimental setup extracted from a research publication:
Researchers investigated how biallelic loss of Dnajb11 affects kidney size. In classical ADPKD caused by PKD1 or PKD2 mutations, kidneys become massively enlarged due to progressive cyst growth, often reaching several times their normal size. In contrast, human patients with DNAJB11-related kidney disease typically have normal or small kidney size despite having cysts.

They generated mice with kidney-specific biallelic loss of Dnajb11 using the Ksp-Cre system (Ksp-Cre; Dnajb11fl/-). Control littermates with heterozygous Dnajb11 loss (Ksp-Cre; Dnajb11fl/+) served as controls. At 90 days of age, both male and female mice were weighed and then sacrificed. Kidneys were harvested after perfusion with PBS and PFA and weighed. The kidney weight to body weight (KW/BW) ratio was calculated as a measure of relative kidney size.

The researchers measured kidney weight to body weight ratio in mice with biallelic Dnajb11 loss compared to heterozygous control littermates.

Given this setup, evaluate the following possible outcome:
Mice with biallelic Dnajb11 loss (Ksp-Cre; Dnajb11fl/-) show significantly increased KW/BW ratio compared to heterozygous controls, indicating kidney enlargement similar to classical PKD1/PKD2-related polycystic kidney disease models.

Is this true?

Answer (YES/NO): NO